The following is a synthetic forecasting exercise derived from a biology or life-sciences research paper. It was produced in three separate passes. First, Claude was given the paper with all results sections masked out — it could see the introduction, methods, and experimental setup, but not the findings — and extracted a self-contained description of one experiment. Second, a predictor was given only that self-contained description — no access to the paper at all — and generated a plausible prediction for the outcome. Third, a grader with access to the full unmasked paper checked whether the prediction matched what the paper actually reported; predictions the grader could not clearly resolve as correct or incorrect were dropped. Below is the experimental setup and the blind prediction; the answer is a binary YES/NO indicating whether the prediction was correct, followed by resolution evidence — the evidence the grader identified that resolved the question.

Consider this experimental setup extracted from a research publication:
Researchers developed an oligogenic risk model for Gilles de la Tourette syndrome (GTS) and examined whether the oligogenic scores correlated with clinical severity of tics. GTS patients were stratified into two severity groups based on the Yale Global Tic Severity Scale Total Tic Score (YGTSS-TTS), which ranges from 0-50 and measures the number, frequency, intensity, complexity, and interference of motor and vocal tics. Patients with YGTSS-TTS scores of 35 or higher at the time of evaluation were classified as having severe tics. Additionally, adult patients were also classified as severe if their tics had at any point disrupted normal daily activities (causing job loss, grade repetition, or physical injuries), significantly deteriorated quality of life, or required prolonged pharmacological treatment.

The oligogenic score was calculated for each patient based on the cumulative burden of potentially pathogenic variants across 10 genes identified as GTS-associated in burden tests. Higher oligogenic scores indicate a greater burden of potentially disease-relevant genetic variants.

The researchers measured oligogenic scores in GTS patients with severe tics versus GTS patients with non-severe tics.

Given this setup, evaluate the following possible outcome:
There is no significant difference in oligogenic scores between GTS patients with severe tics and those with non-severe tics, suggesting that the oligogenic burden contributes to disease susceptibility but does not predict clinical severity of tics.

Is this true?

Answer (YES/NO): NO